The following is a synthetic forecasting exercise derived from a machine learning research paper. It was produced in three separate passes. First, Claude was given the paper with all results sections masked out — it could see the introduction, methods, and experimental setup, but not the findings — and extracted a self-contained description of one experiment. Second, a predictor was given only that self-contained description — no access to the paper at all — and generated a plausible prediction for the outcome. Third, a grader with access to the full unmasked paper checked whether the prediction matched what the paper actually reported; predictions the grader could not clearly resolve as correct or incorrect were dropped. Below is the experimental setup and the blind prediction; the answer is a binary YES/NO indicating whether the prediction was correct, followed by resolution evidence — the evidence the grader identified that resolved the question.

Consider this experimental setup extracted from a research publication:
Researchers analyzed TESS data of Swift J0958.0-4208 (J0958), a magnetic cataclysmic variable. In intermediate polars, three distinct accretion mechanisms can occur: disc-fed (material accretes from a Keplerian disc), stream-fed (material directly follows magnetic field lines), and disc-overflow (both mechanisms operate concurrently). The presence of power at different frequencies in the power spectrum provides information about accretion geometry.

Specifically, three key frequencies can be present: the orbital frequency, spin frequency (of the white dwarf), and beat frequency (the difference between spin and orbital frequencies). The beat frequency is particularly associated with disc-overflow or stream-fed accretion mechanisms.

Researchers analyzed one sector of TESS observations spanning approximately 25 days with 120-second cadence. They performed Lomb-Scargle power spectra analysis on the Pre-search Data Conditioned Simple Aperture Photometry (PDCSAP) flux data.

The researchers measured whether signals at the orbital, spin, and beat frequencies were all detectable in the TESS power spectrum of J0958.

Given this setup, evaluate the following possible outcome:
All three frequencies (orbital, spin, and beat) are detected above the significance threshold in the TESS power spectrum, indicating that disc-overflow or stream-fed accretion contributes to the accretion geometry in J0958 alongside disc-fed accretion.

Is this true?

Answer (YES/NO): NO